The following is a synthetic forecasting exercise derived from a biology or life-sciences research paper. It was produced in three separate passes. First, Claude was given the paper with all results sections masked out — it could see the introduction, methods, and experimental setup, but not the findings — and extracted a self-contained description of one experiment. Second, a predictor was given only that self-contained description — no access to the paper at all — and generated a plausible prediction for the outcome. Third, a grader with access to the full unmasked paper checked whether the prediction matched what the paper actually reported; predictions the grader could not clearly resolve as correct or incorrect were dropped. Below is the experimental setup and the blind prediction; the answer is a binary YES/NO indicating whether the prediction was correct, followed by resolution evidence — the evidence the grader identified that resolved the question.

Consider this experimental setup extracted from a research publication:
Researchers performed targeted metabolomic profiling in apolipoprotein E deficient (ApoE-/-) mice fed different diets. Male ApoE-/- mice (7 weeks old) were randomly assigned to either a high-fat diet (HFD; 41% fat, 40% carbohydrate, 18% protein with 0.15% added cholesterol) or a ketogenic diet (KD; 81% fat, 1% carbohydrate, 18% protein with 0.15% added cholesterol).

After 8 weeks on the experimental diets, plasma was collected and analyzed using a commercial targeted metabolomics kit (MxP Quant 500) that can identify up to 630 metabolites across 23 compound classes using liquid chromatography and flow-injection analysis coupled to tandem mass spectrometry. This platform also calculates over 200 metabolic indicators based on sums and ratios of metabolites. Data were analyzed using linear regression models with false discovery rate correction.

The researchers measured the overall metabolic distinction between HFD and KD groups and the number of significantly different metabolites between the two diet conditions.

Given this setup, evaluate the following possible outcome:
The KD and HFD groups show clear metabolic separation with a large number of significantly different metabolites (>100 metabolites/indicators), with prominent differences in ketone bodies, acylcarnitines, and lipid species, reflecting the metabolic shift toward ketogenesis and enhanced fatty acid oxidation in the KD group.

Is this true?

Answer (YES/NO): YES